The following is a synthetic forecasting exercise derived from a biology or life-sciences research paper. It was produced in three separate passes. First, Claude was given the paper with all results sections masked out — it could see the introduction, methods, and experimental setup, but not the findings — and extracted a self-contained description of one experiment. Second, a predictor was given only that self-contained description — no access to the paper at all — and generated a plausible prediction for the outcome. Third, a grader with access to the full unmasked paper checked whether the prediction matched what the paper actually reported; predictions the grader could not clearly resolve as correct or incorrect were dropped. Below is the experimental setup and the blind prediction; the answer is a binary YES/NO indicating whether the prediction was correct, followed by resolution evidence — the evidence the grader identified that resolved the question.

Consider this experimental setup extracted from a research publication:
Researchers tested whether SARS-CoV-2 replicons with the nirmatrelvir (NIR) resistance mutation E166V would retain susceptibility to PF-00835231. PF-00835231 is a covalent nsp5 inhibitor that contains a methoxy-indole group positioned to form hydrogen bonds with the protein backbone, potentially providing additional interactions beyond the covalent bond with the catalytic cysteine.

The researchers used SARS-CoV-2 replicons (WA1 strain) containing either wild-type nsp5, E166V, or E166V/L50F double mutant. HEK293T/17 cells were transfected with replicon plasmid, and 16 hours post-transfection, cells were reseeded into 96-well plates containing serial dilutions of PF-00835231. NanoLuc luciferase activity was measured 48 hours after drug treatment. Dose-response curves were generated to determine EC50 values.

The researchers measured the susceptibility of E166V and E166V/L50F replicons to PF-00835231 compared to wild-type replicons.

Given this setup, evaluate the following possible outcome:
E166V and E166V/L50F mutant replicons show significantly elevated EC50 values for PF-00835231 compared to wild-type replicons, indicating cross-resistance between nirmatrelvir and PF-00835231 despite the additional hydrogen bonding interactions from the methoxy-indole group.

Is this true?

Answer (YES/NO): NO